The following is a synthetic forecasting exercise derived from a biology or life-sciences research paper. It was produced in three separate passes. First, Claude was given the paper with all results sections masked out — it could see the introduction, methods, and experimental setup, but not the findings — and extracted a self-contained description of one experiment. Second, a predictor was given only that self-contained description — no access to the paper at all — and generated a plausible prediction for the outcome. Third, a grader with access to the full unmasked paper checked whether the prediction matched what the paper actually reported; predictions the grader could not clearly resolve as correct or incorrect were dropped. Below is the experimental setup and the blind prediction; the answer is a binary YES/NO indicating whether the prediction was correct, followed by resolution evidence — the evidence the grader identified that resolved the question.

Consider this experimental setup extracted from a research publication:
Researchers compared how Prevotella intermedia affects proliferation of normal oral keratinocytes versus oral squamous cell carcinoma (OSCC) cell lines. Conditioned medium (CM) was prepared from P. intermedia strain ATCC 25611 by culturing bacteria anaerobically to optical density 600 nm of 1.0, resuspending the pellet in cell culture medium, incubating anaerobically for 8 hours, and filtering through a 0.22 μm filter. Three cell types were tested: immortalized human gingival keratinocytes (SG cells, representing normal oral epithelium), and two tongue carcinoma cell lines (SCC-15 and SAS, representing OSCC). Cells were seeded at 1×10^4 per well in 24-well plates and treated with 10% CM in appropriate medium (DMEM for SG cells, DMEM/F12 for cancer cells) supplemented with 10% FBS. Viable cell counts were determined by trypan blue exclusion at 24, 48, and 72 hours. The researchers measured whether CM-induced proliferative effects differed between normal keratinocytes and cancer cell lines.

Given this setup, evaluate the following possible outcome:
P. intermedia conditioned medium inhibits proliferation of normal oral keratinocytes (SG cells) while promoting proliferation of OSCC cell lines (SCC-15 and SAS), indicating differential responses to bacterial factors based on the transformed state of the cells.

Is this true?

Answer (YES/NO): NO